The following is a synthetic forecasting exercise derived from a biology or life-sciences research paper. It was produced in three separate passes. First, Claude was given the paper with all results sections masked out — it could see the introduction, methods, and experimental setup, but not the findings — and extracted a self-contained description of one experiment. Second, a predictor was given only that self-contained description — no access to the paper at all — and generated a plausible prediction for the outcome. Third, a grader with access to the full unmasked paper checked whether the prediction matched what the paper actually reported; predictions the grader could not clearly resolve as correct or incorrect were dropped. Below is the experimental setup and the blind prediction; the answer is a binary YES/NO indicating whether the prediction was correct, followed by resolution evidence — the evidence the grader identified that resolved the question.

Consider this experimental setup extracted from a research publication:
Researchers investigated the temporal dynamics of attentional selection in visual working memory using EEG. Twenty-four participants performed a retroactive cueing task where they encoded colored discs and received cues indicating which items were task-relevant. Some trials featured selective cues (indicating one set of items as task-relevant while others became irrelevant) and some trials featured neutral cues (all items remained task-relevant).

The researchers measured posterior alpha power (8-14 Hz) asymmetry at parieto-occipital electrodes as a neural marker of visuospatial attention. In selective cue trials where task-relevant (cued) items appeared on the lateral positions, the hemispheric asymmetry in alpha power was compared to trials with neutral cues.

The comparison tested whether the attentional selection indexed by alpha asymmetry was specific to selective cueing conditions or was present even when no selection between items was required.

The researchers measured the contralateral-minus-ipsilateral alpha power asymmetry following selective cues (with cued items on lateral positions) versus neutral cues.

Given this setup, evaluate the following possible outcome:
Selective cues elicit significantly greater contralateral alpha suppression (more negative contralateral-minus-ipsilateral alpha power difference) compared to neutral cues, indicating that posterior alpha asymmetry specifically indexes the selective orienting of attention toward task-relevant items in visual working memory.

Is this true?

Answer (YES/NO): NO